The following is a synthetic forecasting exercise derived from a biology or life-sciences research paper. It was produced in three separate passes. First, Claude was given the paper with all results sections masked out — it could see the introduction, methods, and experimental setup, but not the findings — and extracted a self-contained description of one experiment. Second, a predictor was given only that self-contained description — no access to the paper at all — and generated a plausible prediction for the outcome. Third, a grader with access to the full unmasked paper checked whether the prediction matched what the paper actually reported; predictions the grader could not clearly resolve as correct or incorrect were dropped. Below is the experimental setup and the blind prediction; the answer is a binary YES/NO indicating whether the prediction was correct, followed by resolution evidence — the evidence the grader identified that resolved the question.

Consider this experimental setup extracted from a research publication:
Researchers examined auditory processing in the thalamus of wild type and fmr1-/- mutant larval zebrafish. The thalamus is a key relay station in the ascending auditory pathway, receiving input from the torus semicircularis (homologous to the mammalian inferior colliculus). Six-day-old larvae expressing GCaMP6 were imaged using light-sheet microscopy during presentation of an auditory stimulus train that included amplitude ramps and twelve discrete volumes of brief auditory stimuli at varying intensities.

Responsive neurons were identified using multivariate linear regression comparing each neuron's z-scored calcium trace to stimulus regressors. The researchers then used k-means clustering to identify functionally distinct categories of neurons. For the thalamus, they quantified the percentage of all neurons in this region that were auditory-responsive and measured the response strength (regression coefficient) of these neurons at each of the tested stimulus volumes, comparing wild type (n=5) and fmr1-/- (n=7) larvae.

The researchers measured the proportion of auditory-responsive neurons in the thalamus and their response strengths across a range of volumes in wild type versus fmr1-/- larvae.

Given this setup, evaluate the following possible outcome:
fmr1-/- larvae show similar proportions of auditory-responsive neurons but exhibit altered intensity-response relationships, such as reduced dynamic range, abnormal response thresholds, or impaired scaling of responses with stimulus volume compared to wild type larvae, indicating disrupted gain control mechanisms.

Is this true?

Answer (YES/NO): NO